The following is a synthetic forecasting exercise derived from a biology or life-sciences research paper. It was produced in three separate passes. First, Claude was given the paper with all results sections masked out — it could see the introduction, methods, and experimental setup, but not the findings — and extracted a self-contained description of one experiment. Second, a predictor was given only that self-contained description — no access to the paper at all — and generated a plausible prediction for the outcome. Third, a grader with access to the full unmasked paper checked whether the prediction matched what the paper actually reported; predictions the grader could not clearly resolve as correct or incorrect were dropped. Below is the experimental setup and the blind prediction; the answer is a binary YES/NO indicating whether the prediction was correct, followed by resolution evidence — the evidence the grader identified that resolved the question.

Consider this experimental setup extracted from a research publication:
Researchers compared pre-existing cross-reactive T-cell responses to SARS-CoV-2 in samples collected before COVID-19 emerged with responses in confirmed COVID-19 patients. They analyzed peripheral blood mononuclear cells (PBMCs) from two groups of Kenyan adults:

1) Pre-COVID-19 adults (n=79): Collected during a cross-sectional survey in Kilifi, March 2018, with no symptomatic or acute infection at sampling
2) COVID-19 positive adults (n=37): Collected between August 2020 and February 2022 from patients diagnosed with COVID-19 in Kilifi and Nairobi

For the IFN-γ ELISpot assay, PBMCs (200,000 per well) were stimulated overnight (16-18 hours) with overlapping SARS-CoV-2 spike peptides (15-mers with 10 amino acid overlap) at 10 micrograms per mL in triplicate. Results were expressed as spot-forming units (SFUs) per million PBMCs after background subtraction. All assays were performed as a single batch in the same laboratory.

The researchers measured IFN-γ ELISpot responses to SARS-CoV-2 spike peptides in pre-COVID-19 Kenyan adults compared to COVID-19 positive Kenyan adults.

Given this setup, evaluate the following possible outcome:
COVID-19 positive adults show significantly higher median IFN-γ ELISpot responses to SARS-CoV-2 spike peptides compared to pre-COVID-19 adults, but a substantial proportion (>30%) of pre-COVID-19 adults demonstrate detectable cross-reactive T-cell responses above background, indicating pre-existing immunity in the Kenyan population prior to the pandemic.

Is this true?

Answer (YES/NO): YES